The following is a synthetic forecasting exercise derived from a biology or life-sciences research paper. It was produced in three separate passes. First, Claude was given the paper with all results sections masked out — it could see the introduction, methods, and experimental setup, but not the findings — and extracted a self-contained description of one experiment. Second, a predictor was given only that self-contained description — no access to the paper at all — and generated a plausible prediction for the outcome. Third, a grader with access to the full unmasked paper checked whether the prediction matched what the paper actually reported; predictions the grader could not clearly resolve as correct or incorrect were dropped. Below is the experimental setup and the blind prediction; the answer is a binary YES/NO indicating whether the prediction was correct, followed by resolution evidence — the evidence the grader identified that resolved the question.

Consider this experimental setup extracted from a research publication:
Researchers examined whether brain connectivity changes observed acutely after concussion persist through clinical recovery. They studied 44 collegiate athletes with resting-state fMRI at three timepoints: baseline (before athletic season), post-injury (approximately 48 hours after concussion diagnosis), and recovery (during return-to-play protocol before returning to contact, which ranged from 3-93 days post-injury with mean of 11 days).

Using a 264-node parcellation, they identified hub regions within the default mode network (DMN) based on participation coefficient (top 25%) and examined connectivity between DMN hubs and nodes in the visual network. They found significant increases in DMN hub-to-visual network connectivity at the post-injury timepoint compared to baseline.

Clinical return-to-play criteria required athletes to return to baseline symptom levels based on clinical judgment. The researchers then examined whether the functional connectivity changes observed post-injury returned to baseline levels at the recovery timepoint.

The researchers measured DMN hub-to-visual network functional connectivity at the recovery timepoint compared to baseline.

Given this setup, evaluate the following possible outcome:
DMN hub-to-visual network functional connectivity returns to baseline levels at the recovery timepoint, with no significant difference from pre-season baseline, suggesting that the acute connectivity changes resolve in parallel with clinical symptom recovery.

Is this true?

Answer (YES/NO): NO